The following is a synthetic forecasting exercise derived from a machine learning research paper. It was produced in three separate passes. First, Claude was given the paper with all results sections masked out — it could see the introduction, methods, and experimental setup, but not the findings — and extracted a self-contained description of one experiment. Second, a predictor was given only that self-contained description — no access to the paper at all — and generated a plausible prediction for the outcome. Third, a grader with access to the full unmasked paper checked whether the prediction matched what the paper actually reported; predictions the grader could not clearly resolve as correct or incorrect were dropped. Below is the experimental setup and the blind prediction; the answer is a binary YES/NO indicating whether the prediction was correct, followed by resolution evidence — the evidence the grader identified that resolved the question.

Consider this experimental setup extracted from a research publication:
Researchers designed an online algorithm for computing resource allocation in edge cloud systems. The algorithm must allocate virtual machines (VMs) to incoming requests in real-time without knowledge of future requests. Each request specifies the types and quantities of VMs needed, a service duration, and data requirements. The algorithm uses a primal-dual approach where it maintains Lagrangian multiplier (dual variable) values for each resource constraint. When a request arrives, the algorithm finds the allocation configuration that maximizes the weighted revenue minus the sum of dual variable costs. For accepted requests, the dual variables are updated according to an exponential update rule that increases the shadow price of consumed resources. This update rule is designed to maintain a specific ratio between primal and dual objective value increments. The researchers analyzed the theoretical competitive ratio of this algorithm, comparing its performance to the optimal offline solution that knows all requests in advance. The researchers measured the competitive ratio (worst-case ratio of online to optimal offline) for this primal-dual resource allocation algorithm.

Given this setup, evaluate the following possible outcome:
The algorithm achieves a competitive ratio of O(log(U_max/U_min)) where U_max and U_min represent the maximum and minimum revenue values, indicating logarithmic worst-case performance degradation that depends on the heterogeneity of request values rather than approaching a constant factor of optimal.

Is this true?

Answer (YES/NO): NO